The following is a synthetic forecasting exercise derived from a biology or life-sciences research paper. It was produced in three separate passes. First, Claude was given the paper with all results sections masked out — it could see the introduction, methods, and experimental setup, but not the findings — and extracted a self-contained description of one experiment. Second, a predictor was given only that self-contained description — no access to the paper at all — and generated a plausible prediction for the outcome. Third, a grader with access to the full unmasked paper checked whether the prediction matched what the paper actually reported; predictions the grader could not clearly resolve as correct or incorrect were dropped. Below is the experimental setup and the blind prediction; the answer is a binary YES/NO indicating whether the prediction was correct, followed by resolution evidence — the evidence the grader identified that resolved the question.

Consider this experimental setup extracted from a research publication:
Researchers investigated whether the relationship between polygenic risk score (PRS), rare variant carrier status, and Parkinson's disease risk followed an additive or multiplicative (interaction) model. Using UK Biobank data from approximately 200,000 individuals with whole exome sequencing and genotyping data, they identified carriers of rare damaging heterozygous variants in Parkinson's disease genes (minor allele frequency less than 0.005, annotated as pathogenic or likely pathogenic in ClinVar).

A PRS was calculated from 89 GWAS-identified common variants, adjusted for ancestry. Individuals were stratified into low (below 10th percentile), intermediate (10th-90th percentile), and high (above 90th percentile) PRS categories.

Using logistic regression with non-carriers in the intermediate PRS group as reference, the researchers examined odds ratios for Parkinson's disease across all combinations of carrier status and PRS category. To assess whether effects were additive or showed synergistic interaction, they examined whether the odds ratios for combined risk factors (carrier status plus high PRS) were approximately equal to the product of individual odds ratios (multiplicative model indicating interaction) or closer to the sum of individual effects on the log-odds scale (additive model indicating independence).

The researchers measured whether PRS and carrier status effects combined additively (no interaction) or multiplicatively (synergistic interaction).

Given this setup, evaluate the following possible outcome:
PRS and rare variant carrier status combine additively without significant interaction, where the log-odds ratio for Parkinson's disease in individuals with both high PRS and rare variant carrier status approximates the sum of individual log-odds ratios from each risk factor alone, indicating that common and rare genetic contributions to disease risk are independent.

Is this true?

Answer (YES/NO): YES